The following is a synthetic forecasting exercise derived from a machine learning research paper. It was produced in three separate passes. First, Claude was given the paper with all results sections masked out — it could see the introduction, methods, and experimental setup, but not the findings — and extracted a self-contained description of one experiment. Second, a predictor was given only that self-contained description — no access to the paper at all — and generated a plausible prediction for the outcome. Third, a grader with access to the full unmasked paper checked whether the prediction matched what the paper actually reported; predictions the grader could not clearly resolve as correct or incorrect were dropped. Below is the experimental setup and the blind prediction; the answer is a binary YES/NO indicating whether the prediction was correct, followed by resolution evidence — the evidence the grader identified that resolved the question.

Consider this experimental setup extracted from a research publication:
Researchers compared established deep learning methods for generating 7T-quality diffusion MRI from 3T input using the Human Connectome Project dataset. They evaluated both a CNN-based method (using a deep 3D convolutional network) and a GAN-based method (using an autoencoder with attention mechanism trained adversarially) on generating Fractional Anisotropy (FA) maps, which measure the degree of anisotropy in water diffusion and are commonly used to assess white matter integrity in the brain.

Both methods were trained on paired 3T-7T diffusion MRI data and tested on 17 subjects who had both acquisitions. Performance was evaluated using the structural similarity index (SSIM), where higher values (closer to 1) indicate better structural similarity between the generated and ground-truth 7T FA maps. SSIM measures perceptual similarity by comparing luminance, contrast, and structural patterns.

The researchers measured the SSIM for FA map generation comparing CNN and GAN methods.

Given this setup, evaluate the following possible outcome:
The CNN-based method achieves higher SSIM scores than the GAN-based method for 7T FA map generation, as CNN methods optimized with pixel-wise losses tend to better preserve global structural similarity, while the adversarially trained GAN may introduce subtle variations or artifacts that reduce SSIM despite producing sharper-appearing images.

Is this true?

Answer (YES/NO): YES